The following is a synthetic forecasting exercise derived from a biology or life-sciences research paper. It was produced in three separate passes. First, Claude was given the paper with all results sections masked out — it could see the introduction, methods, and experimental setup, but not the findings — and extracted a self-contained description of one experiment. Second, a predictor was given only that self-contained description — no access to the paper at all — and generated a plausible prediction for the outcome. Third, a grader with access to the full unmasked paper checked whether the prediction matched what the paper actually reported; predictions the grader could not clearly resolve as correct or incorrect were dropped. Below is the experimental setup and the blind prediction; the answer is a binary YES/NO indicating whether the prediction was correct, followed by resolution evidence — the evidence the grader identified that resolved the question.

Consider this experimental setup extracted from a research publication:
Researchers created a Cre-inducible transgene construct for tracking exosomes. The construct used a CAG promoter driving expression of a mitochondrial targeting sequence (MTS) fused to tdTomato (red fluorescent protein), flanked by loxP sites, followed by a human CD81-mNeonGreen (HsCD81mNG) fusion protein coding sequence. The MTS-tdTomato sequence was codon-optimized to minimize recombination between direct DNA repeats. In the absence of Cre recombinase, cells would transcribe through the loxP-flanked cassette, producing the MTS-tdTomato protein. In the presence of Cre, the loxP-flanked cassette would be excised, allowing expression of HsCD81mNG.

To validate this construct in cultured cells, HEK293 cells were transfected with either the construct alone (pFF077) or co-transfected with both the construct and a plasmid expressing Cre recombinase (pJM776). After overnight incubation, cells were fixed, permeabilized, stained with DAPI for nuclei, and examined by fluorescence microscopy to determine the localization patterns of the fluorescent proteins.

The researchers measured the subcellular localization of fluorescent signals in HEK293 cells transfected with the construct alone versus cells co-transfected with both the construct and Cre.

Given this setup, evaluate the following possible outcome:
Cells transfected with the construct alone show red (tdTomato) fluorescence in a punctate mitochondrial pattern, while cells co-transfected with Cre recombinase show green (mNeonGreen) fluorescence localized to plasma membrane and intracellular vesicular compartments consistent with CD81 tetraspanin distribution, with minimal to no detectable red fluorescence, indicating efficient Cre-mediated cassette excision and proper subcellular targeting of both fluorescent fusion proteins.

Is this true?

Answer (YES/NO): YES